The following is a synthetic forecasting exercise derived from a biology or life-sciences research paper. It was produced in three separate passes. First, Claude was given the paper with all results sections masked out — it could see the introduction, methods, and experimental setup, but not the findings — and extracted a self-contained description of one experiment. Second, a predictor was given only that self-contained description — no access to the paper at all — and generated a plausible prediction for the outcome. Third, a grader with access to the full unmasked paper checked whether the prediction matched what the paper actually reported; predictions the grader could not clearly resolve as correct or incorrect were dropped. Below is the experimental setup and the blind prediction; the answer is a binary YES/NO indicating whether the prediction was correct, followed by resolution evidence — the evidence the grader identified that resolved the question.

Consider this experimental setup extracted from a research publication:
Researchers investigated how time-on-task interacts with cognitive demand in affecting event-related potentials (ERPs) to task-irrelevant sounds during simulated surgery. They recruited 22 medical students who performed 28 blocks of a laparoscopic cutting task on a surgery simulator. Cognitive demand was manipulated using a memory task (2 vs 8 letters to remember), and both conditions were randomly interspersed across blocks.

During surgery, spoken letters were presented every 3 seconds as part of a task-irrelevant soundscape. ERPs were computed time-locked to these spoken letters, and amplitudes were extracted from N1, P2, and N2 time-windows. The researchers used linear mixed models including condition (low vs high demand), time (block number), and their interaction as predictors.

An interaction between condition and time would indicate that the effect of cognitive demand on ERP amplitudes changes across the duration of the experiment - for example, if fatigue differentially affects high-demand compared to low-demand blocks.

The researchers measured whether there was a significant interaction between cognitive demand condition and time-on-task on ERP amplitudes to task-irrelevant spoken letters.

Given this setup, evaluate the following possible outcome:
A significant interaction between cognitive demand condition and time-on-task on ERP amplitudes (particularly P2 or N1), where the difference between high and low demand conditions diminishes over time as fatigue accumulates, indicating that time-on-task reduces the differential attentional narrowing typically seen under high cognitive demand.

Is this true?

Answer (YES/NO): NO